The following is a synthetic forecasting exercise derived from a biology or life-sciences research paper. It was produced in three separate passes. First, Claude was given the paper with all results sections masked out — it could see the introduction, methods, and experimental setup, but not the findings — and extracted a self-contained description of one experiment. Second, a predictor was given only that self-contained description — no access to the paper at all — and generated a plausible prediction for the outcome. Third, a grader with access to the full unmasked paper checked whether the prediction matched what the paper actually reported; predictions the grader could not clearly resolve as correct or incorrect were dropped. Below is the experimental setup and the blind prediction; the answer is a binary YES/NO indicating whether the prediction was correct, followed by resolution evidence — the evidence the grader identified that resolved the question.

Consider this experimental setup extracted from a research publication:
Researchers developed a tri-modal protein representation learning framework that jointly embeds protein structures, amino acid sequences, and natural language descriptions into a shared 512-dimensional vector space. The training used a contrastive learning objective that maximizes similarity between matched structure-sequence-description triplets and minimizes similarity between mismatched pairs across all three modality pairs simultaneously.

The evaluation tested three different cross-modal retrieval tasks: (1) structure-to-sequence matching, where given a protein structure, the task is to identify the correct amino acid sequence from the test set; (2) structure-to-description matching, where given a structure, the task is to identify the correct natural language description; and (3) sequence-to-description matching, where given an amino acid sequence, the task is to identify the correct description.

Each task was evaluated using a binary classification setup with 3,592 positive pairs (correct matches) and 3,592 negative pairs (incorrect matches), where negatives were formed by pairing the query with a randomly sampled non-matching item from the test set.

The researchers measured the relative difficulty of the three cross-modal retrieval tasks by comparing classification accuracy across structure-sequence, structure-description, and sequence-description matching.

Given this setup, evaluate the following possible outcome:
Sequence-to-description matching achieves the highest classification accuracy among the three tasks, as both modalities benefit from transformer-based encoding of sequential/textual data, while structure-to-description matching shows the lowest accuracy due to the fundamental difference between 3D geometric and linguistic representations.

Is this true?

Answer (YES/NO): YES